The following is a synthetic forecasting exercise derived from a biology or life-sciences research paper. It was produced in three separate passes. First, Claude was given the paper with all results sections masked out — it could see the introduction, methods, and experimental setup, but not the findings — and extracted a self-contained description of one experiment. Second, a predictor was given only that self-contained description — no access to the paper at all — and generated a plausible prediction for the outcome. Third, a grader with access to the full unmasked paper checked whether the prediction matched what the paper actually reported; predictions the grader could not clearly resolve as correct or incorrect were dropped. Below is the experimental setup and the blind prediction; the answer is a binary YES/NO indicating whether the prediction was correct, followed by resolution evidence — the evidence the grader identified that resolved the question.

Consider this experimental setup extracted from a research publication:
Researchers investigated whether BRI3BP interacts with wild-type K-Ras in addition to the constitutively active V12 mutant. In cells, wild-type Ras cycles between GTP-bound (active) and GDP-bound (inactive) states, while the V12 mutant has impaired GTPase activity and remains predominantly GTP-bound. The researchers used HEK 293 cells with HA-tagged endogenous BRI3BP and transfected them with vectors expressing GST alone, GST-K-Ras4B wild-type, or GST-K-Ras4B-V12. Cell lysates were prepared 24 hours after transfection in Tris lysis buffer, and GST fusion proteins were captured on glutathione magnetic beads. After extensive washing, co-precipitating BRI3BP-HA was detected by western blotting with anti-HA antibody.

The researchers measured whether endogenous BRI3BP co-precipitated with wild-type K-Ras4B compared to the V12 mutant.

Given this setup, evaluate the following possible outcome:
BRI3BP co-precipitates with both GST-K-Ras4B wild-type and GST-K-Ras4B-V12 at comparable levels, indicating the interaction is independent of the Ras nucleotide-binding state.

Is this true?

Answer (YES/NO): YES